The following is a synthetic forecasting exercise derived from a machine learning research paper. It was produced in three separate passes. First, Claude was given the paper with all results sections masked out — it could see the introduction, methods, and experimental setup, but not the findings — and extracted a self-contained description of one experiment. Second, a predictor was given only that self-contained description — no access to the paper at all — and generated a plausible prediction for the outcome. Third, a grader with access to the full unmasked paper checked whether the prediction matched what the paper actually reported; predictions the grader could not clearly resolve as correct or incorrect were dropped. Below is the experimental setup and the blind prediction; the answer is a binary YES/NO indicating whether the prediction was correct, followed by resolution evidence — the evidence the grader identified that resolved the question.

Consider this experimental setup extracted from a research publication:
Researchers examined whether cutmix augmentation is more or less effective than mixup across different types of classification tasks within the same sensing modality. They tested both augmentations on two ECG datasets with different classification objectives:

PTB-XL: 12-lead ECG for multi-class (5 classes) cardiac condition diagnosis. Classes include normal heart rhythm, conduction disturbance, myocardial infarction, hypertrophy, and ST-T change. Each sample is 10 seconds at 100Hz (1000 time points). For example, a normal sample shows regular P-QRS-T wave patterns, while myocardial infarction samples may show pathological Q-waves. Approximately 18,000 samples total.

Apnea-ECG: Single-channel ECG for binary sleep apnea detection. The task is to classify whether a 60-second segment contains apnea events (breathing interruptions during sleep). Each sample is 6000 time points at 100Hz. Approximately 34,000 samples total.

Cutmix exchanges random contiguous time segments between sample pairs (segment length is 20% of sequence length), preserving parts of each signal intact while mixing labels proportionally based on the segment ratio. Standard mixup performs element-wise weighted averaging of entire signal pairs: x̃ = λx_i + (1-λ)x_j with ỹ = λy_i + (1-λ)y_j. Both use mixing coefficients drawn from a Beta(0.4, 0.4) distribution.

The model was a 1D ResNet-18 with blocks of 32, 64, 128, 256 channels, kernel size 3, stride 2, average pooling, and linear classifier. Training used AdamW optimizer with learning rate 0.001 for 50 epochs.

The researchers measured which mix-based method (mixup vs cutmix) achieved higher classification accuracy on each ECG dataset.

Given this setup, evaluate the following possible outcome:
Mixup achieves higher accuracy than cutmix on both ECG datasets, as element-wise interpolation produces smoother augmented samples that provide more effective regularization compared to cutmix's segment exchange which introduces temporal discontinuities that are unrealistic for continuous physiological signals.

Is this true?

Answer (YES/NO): NO